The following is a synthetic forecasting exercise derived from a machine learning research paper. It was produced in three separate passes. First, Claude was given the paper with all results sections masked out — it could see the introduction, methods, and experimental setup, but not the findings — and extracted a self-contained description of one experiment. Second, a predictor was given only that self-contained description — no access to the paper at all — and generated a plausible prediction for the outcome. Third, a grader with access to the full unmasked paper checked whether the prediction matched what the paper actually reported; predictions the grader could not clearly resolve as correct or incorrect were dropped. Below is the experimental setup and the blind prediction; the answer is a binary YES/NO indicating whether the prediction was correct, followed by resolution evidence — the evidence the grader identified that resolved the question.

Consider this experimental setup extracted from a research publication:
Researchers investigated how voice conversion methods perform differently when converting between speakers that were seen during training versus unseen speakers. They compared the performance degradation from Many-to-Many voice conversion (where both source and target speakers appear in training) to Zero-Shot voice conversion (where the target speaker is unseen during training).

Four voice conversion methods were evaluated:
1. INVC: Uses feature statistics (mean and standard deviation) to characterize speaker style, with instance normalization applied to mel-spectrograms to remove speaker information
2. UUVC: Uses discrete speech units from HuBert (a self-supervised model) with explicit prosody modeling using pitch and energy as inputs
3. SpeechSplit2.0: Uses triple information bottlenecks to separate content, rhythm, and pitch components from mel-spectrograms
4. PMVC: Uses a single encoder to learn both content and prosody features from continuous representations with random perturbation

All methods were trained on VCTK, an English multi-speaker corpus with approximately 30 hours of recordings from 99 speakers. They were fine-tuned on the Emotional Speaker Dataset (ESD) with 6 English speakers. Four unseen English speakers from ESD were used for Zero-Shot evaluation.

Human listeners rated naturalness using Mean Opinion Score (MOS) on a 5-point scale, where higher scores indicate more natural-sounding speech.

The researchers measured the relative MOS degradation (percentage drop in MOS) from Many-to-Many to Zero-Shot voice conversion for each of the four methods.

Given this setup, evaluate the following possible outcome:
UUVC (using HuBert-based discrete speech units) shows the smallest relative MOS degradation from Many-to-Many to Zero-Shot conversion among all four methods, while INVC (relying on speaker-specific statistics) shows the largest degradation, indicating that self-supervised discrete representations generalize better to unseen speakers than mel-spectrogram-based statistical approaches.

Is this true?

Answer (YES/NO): NO